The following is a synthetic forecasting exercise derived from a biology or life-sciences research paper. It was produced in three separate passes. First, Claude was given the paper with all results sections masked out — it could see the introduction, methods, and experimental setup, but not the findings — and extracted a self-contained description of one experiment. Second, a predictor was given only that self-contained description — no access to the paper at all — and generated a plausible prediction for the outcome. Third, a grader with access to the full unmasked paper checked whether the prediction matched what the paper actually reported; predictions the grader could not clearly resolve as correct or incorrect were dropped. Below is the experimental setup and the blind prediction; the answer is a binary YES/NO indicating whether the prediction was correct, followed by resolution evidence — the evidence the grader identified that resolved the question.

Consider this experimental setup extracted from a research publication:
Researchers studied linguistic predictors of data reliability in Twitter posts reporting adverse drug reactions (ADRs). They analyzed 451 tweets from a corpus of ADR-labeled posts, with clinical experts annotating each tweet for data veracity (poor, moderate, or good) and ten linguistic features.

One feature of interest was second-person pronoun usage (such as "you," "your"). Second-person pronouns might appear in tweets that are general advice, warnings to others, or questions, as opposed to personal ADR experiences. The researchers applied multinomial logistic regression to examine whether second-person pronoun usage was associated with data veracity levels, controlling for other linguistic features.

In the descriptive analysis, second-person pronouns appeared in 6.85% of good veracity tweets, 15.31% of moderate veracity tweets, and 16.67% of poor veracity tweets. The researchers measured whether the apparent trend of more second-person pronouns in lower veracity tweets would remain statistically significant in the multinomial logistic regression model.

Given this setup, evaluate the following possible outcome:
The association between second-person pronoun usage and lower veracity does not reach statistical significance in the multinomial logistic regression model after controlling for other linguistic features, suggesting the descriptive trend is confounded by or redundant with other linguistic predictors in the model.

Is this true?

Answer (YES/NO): YES